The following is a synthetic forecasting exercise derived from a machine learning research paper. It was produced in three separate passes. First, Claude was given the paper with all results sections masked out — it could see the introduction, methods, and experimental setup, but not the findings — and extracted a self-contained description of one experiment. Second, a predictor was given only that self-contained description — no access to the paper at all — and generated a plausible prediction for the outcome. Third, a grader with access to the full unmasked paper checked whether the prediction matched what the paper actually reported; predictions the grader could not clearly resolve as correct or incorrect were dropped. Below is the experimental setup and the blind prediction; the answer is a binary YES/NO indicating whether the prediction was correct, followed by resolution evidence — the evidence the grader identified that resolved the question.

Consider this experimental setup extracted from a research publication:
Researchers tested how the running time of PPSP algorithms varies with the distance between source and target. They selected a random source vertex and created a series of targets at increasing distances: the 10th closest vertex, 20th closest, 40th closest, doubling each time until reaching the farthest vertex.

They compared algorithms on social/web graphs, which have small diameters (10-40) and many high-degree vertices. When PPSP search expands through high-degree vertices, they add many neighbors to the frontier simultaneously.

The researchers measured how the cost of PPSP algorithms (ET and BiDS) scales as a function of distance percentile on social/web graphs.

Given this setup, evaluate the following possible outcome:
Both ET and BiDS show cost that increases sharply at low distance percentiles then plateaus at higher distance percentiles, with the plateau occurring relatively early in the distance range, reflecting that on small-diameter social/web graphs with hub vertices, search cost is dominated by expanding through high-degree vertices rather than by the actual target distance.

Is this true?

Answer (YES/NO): YES